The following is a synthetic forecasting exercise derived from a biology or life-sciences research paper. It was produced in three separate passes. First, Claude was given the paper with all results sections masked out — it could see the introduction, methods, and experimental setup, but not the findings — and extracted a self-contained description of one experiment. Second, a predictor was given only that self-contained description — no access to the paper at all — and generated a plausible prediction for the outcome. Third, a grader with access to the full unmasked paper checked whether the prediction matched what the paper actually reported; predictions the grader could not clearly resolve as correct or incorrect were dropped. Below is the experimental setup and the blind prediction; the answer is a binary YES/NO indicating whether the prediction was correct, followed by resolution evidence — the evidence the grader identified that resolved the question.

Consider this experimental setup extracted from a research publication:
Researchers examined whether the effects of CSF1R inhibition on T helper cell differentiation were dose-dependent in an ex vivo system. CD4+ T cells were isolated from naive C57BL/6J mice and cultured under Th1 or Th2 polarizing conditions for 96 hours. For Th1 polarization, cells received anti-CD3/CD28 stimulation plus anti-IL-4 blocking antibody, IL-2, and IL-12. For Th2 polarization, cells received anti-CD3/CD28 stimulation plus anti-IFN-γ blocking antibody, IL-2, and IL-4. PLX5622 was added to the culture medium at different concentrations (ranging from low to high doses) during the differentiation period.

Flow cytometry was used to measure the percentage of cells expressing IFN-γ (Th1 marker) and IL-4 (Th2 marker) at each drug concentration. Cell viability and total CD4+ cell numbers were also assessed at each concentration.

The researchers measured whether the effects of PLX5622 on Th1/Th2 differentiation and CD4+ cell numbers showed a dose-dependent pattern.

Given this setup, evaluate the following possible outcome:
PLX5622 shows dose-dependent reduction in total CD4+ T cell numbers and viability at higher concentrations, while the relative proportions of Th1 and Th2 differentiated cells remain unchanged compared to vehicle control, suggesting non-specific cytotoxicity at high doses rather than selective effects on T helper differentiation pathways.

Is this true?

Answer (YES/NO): NO